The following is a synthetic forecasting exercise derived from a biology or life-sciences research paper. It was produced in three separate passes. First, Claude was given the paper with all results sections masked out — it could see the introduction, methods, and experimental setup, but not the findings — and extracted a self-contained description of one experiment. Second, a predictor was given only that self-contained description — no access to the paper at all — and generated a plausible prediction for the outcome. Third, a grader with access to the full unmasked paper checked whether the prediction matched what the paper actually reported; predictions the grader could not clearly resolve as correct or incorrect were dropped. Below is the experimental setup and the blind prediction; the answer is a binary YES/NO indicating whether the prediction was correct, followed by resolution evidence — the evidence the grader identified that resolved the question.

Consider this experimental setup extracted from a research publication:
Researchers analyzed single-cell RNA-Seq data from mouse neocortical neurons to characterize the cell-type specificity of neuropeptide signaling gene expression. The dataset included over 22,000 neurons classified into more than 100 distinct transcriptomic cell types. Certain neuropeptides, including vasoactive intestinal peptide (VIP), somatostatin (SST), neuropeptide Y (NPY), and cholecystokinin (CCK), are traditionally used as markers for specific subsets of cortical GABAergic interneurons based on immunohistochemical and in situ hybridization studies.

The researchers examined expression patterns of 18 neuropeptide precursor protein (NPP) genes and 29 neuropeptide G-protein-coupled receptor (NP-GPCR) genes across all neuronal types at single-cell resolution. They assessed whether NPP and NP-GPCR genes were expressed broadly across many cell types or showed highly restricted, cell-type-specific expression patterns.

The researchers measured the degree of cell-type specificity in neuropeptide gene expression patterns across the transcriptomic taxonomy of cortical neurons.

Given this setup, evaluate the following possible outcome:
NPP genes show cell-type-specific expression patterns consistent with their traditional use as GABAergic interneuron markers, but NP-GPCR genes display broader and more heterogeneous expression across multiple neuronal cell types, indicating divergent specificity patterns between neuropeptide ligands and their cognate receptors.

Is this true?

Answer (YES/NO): NO